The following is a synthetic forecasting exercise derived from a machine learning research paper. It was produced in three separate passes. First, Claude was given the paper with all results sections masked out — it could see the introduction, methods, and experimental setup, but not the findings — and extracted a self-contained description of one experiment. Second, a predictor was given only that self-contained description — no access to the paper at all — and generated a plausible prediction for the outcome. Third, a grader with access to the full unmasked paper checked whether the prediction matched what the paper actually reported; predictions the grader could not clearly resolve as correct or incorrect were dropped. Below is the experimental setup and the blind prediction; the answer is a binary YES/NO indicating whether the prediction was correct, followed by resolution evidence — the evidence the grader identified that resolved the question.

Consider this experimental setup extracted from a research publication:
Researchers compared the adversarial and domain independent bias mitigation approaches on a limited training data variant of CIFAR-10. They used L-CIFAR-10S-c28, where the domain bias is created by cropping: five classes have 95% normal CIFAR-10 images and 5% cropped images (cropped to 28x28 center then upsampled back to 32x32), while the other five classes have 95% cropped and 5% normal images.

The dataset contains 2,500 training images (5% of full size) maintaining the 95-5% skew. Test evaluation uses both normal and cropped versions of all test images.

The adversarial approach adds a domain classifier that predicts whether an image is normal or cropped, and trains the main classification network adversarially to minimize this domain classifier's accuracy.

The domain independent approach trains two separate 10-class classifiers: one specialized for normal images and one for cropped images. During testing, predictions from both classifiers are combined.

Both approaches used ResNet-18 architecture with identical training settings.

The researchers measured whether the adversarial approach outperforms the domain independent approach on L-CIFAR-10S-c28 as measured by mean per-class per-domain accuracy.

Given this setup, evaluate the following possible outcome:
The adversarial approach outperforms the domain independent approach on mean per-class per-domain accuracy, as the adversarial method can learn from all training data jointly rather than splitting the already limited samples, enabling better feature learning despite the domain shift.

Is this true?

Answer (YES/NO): NO